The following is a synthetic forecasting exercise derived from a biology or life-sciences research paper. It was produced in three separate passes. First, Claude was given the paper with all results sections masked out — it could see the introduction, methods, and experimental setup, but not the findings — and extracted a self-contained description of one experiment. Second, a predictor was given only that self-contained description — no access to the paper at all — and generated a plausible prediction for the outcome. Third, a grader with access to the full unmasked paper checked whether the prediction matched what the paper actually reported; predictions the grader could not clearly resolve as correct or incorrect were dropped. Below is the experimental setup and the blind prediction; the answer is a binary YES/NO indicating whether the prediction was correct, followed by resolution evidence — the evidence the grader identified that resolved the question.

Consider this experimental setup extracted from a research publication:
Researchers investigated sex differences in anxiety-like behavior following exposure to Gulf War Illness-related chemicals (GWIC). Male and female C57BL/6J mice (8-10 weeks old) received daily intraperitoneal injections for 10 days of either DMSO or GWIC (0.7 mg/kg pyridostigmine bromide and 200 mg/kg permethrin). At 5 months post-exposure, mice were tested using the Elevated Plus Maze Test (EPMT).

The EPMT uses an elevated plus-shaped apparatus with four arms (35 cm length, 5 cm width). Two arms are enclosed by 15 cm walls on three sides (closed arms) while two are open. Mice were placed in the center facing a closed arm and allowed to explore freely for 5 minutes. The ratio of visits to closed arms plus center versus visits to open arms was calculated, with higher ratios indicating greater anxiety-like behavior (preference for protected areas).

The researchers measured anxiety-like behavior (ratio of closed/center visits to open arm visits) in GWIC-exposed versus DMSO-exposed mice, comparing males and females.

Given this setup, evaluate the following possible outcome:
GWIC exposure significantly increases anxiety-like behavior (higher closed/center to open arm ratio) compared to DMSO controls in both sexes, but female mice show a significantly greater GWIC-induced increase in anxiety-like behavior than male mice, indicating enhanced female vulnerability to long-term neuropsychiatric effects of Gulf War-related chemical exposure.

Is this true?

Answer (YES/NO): NO